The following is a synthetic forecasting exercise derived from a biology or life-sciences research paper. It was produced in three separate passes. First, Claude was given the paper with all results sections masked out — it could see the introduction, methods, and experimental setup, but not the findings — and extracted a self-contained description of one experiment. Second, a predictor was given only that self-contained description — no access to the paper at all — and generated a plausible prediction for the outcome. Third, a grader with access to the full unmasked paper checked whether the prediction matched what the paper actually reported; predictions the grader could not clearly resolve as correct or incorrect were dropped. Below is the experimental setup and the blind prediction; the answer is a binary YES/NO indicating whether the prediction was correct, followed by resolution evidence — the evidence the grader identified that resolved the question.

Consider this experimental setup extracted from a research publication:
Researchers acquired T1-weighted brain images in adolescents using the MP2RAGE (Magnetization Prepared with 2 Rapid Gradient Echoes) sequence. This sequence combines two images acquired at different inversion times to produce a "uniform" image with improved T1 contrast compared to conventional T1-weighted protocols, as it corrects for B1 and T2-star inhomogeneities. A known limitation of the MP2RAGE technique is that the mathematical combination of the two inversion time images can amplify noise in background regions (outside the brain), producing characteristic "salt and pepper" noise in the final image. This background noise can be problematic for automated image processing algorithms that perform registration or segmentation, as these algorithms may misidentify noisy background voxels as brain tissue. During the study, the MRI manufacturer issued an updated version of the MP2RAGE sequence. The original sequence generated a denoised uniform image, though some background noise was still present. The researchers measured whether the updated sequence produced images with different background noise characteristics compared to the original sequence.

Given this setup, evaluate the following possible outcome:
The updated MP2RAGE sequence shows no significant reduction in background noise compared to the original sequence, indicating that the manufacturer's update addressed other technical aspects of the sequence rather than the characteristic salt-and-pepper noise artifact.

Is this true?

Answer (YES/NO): NO